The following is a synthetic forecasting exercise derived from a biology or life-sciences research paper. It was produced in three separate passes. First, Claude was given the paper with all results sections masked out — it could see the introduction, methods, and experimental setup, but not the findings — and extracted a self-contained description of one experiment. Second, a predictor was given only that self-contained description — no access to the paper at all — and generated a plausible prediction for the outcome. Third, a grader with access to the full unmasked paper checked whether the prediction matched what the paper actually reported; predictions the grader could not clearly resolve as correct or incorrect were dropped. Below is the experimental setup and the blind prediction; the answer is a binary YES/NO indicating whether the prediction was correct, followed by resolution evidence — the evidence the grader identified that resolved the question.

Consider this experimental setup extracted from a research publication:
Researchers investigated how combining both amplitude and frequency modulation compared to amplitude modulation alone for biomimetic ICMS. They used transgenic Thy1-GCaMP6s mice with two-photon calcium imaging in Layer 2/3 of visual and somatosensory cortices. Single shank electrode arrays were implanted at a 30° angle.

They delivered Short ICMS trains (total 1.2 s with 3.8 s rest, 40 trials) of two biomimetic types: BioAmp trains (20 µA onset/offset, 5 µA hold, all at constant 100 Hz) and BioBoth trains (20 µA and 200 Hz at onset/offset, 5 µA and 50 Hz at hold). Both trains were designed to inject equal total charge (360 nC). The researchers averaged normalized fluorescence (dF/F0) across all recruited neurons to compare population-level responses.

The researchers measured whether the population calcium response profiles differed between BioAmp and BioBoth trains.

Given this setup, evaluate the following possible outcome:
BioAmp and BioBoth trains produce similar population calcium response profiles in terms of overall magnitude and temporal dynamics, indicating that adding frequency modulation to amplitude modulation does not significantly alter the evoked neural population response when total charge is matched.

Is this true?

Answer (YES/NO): YES